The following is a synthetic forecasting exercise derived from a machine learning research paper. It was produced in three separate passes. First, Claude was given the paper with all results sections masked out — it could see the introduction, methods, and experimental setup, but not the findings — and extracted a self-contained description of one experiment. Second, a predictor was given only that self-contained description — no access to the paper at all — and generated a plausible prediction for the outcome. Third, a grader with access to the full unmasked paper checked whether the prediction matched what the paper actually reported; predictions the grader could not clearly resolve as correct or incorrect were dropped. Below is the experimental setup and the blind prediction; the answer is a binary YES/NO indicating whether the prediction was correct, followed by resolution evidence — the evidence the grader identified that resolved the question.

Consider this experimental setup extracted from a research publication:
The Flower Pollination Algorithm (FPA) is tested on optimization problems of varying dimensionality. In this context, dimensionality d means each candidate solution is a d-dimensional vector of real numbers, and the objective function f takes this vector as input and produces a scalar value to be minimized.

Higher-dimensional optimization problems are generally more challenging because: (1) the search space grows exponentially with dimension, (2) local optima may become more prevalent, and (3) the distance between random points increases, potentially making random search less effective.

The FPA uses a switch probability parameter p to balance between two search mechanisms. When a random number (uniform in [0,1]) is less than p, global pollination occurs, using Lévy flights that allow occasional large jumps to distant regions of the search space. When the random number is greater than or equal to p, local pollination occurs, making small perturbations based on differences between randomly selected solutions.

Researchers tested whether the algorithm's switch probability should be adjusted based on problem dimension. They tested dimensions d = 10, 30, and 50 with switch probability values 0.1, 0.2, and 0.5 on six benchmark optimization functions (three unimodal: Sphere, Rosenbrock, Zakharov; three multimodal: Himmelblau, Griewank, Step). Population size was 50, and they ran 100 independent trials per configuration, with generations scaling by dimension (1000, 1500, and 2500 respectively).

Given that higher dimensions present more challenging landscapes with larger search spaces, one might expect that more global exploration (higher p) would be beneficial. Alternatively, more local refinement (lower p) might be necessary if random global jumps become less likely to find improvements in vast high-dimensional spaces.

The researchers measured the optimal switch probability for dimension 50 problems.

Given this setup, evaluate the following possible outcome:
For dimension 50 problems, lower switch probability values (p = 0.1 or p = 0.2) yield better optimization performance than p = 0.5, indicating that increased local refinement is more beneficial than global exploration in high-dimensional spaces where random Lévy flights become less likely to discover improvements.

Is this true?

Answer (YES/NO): YES